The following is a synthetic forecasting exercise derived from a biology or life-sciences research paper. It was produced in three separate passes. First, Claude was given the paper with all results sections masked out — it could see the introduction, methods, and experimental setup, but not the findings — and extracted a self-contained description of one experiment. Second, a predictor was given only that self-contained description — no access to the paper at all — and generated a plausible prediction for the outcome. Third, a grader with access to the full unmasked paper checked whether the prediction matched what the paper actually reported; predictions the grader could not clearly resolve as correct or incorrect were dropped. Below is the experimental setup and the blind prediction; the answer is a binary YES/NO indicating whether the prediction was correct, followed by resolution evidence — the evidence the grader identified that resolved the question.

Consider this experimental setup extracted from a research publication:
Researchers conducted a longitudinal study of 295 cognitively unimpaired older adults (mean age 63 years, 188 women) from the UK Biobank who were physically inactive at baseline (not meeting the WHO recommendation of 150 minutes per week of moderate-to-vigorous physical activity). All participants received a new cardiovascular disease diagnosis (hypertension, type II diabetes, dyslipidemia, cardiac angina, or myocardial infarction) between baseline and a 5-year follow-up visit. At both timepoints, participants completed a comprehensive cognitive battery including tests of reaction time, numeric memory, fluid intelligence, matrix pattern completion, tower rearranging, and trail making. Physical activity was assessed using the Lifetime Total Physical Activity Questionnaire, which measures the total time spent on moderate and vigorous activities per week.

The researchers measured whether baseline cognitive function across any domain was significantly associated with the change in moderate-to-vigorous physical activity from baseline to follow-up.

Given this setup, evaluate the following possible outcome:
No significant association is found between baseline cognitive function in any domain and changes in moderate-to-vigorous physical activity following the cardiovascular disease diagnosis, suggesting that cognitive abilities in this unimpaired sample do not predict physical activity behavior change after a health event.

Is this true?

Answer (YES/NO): YES